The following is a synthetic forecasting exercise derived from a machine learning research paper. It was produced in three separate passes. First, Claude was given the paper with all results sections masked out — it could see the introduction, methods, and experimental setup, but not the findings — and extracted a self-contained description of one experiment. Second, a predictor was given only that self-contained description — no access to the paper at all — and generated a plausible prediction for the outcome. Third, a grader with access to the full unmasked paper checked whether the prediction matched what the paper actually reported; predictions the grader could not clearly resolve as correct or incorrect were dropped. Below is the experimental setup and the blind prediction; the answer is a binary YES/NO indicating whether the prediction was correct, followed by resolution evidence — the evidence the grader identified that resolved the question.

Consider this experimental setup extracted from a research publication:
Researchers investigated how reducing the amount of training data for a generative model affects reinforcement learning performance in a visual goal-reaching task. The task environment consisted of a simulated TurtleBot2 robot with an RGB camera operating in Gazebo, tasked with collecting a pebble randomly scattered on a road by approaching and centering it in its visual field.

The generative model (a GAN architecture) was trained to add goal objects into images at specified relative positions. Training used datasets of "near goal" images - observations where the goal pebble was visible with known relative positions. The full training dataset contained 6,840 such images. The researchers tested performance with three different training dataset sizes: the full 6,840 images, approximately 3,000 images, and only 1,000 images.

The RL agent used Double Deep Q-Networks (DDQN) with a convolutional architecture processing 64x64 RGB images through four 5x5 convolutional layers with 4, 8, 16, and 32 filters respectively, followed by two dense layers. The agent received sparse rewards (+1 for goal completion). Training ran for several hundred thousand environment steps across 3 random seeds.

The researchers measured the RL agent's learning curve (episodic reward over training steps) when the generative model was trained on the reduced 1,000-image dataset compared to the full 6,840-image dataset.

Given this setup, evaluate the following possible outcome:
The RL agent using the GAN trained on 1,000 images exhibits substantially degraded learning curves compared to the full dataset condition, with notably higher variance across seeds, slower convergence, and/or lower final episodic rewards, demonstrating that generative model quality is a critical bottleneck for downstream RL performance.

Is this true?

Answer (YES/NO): NO